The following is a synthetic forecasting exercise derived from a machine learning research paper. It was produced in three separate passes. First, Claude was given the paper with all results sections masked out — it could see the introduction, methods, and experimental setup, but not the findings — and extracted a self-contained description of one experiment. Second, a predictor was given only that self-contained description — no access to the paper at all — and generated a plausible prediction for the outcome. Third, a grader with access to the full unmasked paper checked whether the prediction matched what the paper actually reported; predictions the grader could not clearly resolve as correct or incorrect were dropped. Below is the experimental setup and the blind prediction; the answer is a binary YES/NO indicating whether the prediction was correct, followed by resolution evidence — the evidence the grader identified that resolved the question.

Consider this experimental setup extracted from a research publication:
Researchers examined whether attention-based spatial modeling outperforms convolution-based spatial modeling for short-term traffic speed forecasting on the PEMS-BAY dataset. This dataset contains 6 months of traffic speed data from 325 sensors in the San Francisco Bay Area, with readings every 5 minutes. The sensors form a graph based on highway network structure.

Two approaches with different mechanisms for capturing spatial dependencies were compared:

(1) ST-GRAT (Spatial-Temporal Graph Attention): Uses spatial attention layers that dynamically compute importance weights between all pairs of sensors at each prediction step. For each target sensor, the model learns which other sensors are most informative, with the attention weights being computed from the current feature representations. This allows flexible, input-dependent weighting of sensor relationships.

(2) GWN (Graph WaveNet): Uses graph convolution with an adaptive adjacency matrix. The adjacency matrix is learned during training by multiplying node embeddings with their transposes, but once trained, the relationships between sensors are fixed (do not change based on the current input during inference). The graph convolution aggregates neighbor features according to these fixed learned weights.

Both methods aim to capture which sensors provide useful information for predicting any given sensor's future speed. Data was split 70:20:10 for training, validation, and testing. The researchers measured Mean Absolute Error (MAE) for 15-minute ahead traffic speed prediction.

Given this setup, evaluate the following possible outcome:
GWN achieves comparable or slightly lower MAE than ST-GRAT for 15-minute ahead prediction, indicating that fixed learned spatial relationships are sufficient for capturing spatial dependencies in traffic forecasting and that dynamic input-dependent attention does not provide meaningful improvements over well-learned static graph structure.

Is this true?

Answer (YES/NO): NO